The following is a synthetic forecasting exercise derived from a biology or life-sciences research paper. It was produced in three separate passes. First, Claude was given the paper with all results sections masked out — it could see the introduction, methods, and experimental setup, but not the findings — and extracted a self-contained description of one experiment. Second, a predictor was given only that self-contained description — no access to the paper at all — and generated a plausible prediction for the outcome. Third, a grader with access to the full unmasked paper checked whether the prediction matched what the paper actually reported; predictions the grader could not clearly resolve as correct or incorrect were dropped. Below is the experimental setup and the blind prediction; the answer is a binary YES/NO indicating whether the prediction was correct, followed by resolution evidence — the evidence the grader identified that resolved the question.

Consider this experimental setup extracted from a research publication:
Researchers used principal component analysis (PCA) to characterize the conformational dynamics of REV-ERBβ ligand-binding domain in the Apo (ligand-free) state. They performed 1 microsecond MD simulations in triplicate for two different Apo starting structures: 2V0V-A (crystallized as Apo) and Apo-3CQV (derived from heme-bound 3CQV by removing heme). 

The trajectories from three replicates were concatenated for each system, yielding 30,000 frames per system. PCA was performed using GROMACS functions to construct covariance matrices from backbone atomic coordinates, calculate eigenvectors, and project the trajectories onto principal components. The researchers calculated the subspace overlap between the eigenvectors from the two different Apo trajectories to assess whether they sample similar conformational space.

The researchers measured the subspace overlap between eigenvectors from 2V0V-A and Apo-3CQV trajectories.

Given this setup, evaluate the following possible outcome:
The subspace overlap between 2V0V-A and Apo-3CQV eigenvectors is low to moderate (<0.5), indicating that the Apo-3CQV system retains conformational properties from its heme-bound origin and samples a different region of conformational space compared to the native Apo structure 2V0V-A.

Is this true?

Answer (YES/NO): NO